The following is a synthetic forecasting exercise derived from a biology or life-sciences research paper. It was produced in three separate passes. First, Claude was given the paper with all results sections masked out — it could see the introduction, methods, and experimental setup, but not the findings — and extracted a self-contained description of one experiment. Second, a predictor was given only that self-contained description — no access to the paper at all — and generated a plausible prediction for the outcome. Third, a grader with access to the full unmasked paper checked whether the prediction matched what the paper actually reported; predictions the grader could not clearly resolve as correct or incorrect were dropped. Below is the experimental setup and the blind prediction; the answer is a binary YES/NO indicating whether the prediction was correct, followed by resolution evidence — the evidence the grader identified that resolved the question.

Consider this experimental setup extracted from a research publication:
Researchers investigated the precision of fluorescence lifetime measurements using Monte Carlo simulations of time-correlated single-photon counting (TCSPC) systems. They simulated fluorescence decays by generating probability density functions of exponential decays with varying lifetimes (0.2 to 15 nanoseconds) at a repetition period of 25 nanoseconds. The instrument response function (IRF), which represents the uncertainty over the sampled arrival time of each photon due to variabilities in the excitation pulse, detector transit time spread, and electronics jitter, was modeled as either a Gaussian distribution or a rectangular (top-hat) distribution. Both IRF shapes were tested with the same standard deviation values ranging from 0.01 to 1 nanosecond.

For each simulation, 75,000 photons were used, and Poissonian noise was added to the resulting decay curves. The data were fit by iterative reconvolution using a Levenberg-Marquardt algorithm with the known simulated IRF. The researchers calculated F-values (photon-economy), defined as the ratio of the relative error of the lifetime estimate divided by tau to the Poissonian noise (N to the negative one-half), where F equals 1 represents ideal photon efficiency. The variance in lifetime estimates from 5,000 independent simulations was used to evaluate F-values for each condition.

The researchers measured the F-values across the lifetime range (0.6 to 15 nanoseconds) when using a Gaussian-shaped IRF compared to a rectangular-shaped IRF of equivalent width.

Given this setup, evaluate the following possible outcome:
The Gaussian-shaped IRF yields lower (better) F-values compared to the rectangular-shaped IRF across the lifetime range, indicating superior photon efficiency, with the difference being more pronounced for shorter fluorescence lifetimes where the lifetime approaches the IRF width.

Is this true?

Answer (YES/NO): NO